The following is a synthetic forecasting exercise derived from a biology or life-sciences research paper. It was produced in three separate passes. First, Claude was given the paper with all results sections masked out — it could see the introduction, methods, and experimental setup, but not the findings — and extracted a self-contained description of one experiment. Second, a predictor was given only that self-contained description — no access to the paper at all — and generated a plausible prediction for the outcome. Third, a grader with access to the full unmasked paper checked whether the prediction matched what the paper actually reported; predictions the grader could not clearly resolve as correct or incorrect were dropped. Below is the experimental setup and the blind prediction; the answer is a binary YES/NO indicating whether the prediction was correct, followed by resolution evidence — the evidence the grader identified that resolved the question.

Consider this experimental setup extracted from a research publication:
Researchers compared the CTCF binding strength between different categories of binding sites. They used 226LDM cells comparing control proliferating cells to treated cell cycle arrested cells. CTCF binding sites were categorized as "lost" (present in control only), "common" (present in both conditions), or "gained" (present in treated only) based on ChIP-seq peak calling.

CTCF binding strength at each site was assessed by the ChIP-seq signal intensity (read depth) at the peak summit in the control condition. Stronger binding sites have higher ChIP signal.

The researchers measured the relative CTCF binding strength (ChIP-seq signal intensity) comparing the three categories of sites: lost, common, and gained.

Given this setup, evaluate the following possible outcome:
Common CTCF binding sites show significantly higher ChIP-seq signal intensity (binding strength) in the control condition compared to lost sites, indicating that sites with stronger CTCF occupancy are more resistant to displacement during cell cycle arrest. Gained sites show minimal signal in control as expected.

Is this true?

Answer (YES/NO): YES